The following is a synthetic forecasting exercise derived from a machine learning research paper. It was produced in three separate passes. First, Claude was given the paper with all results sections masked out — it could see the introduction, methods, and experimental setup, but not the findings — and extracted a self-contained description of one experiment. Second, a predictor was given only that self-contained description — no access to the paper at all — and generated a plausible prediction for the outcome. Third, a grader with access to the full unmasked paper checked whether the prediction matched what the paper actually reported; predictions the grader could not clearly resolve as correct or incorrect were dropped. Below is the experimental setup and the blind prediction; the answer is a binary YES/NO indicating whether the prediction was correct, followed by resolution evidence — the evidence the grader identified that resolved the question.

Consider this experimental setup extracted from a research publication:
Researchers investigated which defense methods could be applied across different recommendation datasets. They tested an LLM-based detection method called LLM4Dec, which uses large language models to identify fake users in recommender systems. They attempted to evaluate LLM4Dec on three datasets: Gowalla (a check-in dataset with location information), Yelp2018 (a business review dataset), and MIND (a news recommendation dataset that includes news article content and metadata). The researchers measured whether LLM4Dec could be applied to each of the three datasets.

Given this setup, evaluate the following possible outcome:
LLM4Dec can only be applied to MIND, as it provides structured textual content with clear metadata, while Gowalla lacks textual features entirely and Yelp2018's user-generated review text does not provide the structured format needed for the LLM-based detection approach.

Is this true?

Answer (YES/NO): NO